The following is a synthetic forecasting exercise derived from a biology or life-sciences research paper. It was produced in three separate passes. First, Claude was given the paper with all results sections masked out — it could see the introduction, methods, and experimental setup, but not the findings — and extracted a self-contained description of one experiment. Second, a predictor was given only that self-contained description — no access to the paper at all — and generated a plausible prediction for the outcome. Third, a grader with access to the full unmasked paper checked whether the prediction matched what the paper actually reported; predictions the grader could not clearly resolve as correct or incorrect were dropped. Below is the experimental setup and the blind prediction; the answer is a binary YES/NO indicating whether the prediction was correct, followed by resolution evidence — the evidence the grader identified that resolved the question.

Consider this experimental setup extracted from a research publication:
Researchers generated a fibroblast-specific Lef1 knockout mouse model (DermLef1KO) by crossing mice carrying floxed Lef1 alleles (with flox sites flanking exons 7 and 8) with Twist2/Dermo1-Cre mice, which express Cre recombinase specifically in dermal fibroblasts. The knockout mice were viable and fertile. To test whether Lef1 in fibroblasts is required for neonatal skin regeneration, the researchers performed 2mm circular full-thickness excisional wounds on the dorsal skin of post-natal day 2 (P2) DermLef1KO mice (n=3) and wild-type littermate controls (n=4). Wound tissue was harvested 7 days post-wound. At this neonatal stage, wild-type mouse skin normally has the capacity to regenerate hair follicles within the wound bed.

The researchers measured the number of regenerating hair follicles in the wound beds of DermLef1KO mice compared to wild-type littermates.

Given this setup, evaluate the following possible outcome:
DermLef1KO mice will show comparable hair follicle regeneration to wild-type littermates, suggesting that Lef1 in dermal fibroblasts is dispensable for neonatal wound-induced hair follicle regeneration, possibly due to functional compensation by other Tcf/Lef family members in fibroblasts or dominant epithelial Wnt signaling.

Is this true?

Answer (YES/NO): NO